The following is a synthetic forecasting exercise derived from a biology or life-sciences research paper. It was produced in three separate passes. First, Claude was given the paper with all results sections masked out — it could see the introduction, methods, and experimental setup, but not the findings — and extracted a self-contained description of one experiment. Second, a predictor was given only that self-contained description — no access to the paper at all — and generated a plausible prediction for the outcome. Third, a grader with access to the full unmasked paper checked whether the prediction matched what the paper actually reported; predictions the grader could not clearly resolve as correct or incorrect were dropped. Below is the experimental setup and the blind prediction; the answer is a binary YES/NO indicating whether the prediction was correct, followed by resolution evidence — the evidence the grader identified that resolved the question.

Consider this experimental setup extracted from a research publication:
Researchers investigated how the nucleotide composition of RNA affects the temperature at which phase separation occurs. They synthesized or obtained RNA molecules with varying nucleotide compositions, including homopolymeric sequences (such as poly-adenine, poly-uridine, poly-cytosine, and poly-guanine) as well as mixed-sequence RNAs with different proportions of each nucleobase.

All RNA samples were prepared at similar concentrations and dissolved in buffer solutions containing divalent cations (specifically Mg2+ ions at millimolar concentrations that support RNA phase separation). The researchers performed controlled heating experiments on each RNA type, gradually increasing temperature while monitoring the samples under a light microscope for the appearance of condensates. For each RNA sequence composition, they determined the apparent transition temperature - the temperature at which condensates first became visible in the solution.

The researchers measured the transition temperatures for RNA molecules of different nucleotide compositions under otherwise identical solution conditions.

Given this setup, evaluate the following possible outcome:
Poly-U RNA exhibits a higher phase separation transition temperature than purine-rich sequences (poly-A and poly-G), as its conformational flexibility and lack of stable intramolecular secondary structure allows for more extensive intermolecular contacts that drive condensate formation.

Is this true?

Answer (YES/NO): NO